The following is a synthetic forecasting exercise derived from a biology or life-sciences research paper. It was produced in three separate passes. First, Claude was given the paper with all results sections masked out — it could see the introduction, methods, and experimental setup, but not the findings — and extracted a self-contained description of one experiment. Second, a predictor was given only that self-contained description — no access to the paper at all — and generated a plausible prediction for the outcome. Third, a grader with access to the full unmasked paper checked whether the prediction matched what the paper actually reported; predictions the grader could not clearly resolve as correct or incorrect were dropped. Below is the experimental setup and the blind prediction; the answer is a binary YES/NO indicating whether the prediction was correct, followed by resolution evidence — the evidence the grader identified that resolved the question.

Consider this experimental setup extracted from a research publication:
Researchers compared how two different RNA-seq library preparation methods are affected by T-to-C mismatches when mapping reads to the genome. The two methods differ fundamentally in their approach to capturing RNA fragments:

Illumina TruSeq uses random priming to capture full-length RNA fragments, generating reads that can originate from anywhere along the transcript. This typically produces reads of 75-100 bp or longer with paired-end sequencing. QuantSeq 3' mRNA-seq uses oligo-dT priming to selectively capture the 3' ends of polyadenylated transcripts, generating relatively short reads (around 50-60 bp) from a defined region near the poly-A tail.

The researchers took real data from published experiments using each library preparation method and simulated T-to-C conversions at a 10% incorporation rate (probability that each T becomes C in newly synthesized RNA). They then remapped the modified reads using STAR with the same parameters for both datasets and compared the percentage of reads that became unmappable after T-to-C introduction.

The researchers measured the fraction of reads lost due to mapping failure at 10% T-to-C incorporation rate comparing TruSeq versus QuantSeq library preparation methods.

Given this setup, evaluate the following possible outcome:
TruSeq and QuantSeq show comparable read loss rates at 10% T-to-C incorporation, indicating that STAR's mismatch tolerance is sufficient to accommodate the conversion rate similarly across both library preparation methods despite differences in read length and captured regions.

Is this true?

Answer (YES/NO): NO